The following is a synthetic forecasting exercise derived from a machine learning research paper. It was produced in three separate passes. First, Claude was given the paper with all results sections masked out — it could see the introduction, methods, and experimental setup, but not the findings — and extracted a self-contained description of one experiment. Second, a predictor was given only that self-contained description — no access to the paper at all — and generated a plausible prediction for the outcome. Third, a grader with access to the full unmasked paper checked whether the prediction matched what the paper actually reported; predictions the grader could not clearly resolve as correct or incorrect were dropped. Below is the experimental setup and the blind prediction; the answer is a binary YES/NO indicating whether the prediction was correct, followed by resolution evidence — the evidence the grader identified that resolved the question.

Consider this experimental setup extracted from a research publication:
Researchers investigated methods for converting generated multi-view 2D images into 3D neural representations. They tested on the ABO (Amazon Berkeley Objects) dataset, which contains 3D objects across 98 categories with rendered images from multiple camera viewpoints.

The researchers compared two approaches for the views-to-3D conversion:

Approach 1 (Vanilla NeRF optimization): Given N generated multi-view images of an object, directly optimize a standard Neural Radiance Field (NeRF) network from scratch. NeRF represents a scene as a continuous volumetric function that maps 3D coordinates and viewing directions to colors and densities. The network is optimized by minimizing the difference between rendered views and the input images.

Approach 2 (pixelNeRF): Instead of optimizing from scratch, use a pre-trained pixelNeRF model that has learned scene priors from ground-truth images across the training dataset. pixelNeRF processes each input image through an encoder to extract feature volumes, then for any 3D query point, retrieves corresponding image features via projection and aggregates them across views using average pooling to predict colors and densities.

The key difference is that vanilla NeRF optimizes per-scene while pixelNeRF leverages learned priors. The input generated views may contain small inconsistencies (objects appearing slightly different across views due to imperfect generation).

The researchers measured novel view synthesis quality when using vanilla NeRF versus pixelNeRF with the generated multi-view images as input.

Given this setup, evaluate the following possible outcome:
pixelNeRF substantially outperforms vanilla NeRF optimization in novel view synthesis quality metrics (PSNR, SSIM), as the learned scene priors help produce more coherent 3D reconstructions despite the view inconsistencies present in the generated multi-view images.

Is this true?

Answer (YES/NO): YES